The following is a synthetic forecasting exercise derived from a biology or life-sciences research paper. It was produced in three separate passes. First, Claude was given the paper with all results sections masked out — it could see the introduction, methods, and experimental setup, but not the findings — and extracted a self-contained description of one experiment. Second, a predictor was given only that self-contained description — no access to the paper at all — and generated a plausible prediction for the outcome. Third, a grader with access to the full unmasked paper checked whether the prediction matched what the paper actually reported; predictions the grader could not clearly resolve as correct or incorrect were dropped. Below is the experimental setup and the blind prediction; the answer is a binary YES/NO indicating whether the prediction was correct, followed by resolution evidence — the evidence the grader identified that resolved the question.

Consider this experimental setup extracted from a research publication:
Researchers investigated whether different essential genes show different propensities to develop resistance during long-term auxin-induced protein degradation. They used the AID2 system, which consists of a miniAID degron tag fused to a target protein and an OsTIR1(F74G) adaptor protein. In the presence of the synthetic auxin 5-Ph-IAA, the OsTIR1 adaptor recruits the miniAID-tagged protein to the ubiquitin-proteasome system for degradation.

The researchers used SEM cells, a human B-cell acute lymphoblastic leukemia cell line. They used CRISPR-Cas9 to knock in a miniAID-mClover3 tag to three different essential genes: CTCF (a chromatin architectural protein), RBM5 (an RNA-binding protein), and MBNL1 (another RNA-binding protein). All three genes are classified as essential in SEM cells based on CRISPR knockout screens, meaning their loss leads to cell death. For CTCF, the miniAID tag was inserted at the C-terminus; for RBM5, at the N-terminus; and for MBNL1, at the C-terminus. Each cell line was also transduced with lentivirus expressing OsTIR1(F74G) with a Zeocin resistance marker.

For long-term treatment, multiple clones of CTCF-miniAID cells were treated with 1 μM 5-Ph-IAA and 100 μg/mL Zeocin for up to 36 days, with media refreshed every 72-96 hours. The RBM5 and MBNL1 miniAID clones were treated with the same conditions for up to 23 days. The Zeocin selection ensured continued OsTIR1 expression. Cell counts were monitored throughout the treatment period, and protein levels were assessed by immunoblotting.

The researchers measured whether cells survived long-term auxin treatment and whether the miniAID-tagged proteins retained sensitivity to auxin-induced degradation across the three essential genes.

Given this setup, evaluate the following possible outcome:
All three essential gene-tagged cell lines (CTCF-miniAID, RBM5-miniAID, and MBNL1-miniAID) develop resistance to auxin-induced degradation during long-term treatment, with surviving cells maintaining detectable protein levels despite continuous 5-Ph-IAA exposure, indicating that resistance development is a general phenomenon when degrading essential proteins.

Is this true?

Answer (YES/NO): NO